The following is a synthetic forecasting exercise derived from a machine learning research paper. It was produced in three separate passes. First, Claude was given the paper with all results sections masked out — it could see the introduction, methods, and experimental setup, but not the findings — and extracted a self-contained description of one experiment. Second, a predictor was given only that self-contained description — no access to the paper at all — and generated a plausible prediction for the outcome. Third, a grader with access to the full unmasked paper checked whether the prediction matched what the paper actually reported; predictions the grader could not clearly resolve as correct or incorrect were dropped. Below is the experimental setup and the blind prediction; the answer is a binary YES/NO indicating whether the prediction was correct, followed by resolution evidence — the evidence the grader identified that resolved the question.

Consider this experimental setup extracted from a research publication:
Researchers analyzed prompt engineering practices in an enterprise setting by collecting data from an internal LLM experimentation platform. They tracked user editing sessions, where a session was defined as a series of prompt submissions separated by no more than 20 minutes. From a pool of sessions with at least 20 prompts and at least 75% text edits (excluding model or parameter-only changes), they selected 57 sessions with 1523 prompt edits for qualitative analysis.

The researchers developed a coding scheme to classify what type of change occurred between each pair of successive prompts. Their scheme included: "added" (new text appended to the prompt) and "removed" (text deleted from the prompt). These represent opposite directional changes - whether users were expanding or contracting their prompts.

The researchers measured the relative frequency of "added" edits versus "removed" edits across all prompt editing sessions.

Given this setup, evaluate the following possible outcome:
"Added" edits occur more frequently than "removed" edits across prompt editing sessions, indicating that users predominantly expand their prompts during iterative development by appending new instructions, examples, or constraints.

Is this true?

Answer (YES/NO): YES